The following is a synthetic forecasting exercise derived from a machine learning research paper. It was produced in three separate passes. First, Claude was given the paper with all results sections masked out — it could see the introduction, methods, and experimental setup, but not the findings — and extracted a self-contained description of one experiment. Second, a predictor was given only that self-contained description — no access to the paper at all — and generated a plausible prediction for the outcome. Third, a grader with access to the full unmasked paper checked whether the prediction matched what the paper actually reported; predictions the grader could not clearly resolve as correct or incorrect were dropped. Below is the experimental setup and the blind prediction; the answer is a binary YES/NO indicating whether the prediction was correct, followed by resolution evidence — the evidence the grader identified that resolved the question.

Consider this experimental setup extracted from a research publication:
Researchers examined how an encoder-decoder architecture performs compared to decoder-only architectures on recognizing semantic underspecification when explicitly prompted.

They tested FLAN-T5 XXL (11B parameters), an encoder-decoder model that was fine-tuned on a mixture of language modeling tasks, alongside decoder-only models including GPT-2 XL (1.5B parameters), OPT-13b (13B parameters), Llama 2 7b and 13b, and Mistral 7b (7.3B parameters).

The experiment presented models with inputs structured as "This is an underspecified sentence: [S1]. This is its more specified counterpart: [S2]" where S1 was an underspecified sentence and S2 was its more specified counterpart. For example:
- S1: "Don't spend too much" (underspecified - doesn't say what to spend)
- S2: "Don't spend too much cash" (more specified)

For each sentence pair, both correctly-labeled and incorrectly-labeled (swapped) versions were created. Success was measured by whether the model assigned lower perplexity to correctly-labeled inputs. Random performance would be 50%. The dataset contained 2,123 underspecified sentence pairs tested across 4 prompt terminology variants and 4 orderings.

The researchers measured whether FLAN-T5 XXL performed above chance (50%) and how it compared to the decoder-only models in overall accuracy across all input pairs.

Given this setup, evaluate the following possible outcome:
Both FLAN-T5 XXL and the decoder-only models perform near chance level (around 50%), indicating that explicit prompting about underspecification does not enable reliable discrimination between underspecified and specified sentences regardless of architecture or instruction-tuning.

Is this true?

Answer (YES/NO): NO